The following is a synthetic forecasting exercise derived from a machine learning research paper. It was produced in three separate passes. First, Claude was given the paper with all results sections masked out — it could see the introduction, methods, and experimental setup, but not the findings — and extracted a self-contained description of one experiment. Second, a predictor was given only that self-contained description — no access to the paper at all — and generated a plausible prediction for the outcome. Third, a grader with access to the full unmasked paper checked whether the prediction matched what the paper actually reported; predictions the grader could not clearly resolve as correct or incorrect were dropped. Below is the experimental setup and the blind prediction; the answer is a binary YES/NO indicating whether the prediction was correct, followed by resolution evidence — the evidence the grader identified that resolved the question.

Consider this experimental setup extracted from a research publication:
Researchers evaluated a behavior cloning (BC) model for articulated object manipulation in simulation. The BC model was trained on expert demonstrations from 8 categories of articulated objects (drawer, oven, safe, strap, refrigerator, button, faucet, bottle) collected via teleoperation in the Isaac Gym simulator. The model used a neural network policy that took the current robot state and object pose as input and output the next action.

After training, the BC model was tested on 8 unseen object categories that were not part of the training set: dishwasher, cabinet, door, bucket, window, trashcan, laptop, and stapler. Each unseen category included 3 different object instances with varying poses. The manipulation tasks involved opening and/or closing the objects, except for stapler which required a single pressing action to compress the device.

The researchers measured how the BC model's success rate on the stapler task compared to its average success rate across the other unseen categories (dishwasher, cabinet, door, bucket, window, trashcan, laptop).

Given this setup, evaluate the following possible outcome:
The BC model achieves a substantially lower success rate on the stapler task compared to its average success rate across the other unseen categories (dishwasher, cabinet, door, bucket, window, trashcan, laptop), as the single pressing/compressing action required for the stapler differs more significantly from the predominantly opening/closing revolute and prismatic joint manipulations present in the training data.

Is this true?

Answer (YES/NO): NO